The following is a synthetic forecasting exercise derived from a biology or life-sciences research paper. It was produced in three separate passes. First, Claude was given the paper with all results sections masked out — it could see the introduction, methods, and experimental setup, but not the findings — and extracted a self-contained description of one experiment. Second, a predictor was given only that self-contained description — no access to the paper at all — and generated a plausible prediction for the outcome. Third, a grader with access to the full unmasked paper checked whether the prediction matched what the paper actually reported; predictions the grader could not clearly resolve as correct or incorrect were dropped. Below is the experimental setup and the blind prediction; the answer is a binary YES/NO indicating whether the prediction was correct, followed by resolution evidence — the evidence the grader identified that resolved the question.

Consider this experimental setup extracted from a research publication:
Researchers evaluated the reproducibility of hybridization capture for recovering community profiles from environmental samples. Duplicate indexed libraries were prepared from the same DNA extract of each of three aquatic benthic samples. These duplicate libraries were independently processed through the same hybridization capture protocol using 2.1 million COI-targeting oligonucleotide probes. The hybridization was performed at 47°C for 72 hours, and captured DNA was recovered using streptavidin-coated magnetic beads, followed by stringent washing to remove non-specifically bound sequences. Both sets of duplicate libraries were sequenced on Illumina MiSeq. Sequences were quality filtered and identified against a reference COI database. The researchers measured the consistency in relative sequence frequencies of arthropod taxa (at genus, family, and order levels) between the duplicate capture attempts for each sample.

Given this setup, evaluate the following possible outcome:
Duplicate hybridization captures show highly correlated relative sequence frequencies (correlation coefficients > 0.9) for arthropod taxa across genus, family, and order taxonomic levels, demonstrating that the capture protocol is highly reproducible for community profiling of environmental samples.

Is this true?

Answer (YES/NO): YES